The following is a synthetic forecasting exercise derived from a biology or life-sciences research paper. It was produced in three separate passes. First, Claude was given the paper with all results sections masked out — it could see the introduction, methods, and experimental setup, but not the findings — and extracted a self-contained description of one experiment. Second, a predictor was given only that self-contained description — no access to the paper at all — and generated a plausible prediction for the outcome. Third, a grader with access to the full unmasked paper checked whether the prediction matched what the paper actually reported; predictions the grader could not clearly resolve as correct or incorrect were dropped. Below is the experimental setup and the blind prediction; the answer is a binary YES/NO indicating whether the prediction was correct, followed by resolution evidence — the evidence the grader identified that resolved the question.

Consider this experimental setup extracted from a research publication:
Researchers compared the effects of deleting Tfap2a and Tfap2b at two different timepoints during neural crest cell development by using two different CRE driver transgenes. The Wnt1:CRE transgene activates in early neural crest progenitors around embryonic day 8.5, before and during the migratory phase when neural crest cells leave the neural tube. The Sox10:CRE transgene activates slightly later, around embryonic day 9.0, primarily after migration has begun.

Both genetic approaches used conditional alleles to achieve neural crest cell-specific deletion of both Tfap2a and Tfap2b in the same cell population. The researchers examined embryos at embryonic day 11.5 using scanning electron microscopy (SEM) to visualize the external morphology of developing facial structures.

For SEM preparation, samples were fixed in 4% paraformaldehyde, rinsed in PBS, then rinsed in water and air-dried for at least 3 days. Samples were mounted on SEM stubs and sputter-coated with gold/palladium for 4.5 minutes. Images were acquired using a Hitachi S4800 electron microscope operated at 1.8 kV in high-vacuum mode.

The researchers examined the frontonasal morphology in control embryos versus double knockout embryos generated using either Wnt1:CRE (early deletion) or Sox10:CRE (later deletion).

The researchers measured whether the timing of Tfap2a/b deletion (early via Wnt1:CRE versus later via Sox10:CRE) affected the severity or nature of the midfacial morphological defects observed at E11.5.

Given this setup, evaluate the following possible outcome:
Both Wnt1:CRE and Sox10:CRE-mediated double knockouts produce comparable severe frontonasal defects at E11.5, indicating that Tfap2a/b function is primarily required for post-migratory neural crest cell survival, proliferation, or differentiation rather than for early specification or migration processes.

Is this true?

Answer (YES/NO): YES